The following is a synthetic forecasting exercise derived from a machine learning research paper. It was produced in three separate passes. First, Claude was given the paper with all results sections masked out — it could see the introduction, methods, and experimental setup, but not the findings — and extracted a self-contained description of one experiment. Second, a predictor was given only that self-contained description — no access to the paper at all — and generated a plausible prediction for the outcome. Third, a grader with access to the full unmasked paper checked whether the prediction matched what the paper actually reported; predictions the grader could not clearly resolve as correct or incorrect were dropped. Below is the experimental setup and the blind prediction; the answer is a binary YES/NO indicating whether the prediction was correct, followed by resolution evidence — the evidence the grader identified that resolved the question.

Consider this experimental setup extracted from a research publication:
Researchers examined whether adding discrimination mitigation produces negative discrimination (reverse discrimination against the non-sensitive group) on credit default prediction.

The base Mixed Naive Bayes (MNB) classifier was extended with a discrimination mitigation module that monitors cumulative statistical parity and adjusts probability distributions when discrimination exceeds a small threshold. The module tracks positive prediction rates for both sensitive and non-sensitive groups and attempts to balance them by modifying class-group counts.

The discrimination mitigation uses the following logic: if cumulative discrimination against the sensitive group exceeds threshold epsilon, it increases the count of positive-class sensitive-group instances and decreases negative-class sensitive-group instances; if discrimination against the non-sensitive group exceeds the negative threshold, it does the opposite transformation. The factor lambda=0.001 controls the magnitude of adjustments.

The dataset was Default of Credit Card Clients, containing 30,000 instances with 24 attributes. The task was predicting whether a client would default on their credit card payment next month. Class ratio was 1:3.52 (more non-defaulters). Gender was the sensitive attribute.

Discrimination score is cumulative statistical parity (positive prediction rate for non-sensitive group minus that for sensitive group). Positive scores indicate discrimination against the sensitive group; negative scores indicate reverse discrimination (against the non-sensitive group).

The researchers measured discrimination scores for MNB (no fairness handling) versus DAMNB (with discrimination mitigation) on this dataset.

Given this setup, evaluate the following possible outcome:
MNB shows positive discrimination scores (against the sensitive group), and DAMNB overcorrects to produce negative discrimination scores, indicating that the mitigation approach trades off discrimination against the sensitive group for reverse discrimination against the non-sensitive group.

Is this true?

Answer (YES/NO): NO